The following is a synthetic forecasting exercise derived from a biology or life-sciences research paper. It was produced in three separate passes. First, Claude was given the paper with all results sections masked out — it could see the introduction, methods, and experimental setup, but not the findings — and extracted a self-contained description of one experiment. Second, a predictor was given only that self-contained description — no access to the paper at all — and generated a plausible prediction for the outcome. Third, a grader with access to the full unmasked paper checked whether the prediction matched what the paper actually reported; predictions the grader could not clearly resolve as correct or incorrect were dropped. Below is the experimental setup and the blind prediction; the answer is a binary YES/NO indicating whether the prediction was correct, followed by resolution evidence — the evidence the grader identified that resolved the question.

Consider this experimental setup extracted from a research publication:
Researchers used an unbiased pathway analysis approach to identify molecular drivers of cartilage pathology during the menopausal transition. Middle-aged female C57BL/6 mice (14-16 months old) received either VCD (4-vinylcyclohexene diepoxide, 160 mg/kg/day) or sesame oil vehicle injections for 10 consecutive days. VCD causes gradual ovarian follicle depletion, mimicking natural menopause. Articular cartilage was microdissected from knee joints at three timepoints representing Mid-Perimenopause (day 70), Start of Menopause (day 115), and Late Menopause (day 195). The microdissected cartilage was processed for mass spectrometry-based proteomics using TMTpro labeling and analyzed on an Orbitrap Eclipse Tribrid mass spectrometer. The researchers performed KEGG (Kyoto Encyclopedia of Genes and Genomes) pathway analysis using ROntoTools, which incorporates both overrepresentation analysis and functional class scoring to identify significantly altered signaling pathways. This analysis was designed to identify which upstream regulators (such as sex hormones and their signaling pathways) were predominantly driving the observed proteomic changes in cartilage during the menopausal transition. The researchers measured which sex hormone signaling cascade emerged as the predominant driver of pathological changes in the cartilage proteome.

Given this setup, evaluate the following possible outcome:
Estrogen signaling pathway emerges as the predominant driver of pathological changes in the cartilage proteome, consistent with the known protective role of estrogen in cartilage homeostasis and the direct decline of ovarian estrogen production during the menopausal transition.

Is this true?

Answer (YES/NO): NO